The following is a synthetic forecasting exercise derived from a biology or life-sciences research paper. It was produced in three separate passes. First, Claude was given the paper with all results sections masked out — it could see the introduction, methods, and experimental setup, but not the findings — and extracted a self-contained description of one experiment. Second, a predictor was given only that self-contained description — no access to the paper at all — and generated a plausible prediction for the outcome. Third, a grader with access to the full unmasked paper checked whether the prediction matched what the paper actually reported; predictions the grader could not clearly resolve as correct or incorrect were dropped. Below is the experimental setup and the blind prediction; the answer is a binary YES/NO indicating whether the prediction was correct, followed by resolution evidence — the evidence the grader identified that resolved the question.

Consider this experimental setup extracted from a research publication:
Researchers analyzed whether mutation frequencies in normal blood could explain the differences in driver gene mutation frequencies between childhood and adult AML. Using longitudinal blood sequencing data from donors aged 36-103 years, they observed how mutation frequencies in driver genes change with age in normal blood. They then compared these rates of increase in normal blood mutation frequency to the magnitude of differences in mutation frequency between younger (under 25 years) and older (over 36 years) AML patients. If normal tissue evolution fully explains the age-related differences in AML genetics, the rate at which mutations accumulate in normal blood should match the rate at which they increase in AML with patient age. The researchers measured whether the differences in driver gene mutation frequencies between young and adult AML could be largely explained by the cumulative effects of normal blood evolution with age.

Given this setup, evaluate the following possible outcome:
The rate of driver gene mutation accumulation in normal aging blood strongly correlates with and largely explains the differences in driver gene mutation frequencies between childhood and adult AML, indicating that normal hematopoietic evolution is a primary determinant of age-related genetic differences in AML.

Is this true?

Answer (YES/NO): YES